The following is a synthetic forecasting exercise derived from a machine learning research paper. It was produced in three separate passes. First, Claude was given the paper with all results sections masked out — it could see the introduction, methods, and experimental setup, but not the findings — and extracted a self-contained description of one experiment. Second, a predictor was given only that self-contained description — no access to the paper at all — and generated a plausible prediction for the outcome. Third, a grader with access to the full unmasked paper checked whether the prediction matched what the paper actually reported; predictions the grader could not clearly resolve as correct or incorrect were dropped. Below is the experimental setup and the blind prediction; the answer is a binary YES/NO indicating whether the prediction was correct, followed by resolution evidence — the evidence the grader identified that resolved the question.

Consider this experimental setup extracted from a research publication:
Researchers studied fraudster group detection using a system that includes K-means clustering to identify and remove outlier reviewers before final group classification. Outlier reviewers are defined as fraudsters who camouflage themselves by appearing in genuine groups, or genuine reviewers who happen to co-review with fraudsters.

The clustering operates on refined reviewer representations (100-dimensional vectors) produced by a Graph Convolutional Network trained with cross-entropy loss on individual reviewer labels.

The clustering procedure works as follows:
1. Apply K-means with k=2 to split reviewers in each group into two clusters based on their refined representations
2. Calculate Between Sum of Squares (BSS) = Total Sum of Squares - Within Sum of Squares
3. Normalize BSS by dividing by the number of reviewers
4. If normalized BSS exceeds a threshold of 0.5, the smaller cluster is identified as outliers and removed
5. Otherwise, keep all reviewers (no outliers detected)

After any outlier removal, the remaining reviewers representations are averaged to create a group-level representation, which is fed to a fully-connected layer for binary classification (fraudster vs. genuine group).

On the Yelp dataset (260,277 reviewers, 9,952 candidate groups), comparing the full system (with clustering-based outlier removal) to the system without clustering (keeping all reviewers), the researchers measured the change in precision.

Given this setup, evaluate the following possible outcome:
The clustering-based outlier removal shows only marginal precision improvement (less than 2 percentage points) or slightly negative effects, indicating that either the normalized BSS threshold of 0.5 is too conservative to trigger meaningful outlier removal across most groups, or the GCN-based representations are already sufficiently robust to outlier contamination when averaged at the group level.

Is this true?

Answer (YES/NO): NO